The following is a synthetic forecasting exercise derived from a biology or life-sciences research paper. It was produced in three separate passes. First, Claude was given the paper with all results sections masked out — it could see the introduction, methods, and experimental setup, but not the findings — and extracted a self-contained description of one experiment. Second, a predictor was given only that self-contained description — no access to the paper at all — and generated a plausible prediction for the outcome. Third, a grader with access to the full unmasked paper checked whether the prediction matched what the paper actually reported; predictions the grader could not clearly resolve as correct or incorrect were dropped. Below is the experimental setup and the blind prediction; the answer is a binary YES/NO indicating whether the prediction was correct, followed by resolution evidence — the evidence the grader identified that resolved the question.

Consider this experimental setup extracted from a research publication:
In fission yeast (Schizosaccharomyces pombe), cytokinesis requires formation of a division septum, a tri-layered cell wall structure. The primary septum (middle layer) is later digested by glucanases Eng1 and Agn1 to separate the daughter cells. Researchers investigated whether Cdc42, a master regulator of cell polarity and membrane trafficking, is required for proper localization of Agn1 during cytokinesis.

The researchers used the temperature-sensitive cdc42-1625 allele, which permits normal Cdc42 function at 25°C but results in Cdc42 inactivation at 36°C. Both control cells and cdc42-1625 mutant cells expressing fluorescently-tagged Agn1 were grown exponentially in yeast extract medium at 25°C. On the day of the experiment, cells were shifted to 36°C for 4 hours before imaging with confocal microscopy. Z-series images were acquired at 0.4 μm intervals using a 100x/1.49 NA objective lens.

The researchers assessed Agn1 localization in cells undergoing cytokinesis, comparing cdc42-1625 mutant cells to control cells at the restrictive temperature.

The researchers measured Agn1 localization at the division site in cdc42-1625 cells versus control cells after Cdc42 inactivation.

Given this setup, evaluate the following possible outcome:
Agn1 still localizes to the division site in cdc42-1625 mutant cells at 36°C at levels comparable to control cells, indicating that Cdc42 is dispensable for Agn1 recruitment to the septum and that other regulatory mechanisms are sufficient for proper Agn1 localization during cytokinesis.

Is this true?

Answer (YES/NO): NO